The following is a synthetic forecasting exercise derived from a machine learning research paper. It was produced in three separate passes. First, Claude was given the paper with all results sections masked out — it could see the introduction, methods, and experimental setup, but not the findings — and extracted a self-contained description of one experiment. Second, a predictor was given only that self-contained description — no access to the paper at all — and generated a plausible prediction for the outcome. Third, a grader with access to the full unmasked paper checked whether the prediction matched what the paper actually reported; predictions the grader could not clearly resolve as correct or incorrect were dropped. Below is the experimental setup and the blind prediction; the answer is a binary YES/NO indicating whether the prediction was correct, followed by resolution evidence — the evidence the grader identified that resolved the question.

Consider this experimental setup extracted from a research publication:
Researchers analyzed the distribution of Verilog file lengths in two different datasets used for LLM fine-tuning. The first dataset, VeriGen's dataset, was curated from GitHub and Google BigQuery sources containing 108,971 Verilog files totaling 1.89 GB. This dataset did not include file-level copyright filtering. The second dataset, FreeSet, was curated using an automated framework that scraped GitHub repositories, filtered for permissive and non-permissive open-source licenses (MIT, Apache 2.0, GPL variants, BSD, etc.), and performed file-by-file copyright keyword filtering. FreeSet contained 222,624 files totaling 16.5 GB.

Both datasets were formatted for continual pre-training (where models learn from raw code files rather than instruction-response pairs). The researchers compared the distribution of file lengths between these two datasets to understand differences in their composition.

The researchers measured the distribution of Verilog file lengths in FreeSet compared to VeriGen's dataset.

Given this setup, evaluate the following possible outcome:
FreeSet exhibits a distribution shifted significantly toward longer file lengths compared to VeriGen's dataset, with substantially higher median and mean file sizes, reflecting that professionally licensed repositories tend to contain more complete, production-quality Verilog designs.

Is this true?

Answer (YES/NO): NO